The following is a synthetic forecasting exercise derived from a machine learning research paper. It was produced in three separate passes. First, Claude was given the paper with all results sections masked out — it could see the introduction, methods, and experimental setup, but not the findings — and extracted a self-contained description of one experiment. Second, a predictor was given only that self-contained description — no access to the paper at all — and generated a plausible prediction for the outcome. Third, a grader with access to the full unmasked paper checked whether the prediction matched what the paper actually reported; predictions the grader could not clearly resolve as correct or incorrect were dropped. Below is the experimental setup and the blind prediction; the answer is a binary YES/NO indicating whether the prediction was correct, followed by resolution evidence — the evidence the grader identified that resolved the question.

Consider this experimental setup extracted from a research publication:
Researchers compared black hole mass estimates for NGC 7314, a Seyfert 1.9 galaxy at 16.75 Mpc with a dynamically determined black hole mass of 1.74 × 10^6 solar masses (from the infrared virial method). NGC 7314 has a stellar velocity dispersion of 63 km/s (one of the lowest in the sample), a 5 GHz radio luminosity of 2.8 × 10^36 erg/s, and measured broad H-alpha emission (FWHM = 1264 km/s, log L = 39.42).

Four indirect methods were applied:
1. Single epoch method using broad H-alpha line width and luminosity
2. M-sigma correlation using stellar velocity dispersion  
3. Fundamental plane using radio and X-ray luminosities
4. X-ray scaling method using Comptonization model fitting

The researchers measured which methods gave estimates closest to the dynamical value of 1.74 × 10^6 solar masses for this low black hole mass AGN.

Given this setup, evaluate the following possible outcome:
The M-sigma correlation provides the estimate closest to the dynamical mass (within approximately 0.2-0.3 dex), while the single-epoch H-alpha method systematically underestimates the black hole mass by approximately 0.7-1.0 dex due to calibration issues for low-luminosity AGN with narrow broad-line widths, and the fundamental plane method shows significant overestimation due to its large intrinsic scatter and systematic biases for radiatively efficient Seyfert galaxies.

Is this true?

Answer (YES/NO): NO